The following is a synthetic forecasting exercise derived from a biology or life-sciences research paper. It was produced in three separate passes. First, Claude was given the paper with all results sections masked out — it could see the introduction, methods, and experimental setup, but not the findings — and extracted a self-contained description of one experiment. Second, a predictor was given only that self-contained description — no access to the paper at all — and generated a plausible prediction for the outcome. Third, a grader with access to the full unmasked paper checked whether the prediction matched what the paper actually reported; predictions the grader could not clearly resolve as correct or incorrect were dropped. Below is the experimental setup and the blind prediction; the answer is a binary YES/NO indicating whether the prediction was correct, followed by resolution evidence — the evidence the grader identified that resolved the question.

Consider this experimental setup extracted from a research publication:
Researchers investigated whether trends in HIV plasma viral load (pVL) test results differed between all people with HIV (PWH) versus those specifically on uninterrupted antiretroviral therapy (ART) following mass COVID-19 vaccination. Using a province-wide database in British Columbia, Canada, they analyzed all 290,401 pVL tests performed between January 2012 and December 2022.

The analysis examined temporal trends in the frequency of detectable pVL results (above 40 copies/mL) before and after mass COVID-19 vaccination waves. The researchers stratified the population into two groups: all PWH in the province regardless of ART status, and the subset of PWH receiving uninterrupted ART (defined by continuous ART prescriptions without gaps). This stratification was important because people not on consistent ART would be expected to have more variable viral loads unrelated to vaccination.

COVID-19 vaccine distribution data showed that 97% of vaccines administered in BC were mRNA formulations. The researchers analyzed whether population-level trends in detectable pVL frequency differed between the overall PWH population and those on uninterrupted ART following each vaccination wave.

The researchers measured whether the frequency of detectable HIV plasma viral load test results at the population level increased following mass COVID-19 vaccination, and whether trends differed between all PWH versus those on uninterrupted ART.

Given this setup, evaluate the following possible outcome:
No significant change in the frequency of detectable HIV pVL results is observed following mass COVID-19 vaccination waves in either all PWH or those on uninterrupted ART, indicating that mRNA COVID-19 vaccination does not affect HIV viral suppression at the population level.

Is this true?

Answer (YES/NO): YES